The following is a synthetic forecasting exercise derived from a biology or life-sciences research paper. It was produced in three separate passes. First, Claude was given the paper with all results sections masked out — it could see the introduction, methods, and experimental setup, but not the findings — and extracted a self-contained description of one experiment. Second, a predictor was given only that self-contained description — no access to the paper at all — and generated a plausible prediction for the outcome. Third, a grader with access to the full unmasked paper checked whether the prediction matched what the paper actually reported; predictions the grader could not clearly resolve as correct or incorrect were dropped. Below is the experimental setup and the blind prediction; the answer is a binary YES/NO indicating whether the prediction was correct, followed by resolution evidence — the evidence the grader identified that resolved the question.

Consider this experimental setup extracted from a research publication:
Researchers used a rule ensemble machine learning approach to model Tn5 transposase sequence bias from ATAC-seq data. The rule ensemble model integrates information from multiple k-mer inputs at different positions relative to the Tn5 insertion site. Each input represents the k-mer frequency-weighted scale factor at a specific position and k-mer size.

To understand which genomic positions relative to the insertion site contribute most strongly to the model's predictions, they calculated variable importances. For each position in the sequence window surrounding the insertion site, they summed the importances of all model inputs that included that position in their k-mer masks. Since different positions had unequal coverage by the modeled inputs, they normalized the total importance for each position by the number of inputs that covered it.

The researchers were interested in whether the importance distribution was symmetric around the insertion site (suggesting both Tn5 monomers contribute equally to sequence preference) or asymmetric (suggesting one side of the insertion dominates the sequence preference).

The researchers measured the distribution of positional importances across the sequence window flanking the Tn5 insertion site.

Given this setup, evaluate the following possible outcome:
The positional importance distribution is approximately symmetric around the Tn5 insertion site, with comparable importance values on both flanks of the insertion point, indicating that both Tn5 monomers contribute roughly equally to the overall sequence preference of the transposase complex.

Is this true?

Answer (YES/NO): YES